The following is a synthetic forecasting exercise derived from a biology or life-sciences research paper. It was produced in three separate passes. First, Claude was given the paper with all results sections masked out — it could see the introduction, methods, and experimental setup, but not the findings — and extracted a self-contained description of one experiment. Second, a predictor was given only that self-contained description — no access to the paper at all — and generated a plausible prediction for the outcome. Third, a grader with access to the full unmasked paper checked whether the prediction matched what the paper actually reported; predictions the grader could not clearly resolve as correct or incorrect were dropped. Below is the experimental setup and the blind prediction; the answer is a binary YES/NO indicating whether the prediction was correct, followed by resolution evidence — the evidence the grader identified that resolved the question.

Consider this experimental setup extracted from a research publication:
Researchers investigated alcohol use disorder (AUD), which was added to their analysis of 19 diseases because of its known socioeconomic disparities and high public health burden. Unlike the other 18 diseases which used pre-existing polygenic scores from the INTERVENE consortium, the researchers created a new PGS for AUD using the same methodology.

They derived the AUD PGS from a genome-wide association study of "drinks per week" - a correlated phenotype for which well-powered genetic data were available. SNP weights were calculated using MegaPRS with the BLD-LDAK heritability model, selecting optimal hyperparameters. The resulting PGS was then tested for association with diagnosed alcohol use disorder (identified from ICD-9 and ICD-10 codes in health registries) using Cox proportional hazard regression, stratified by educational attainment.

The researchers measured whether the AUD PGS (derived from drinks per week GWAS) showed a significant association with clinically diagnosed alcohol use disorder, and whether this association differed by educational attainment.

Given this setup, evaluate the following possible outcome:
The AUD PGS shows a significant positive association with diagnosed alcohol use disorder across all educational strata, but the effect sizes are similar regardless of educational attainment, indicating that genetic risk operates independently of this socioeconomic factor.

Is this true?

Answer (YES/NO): YES